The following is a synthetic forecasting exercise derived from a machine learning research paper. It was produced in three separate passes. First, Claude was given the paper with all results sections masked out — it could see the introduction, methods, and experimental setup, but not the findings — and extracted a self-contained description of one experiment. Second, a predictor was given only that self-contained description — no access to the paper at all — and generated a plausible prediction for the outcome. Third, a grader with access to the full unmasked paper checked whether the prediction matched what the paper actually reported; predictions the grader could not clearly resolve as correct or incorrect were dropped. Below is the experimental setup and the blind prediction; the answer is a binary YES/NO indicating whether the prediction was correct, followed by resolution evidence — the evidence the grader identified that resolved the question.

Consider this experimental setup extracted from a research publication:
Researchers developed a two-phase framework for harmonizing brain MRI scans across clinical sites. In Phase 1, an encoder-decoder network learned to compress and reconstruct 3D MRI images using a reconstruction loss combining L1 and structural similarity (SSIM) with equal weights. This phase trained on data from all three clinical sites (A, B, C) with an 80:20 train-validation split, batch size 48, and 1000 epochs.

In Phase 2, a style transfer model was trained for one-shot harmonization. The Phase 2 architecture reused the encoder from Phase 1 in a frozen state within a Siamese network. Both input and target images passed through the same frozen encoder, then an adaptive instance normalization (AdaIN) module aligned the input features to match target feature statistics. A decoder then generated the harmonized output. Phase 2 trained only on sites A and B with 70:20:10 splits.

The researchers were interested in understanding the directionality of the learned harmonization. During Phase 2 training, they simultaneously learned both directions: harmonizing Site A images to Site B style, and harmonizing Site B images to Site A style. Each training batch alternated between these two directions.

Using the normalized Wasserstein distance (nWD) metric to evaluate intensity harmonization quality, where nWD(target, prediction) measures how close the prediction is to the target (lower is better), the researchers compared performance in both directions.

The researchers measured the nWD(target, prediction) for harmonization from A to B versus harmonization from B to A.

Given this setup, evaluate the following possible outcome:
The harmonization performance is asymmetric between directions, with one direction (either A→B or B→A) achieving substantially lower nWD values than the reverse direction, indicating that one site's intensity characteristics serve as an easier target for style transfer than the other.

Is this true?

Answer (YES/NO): YES